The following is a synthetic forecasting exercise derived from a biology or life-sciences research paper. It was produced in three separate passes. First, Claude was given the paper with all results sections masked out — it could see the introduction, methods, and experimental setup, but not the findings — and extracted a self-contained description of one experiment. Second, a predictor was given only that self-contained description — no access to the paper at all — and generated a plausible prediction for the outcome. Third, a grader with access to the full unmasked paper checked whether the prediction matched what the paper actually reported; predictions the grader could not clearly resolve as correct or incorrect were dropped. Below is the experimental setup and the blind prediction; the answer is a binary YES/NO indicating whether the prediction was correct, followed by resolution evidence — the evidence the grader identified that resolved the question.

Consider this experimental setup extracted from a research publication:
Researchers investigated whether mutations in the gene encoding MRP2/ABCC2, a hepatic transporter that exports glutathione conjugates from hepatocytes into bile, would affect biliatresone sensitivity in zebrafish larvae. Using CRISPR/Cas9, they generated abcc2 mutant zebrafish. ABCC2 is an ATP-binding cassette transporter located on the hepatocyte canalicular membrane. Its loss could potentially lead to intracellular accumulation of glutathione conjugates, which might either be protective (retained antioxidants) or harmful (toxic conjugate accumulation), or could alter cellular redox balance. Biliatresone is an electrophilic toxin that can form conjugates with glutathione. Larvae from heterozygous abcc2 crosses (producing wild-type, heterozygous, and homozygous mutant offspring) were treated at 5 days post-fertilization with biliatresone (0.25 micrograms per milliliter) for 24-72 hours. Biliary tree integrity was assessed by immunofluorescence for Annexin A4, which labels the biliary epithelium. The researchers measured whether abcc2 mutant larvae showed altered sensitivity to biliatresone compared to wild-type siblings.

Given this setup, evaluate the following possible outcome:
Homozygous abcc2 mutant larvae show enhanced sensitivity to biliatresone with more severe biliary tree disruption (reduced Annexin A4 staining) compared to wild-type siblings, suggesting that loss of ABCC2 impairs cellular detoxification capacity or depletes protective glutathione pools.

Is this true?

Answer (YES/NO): YES